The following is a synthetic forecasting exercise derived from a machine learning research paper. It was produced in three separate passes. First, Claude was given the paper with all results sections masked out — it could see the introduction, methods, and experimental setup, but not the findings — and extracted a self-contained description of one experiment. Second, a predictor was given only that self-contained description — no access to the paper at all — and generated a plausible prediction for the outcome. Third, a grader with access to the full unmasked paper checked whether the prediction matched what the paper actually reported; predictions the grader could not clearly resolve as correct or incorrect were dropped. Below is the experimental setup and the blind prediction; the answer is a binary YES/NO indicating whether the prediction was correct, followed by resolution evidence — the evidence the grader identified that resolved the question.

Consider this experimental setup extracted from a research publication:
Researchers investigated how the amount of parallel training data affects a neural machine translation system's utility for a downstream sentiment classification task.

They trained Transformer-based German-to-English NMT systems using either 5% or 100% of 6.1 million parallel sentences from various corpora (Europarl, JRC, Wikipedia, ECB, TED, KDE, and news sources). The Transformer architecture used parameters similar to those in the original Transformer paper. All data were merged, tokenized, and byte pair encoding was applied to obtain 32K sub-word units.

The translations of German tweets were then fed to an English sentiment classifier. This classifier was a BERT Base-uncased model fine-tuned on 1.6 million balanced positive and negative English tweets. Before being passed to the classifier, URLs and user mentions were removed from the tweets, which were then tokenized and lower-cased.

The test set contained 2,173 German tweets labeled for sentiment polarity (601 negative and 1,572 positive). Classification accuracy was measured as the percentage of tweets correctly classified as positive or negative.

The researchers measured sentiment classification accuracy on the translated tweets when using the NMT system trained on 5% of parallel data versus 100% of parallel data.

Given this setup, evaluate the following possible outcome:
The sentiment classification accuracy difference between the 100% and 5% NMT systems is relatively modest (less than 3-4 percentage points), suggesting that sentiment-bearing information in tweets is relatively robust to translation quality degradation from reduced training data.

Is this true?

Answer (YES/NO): NO